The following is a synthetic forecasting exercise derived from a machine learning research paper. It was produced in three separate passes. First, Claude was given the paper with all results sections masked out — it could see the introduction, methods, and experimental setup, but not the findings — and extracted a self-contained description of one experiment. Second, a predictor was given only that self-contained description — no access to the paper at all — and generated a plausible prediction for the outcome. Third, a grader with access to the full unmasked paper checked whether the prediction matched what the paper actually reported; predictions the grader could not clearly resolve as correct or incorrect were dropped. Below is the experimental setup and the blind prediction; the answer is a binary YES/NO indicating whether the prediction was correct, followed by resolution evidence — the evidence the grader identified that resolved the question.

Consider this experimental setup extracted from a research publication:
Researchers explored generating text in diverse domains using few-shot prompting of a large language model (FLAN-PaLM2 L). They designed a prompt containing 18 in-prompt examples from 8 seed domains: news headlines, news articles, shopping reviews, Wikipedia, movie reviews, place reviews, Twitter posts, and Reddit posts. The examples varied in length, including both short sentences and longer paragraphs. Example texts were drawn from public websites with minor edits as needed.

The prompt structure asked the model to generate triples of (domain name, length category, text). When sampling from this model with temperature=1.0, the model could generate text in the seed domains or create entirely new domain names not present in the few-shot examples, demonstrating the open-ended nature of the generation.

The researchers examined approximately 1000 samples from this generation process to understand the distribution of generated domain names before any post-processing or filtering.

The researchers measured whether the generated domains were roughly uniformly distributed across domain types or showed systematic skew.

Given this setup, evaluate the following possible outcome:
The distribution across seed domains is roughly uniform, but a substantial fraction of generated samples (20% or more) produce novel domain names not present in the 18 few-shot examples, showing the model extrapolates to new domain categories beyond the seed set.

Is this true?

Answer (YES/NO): NO